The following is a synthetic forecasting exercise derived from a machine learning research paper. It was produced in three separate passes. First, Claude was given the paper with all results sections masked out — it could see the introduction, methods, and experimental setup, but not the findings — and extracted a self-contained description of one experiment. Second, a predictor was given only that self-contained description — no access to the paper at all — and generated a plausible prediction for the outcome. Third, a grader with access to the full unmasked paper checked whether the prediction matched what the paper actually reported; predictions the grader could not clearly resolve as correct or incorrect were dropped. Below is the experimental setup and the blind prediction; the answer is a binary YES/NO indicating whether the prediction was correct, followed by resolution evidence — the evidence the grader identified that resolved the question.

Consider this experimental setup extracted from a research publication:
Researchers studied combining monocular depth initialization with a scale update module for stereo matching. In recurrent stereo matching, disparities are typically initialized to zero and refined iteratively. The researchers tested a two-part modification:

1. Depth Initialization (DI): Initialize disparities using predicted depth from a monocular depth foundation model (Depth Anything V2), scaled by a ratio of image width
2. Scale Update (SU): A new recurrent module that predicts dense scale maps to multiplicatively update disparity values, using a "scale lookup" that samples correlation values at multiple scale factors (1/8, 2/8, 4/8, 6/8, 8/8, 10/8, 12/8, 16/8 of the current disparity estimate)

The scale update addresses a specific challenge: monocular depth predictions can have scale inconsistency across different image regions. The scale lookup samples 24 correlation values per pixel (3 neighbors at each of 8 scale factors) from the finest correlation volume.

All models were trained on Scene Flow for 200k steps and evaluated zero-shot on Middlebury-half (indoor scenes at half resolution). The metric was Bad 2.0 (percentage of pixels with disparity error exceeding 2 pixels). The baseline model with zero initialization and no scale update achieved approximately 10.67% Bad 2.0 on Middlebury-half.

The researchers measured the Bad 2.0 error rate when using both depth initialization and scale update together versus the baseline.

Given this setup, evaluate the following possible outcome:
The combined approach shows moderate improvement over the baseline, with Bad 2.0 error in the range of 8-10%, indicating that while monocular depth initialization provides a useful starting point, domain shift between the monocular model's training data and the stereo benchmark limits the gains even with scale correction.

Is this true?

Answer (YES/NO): NO